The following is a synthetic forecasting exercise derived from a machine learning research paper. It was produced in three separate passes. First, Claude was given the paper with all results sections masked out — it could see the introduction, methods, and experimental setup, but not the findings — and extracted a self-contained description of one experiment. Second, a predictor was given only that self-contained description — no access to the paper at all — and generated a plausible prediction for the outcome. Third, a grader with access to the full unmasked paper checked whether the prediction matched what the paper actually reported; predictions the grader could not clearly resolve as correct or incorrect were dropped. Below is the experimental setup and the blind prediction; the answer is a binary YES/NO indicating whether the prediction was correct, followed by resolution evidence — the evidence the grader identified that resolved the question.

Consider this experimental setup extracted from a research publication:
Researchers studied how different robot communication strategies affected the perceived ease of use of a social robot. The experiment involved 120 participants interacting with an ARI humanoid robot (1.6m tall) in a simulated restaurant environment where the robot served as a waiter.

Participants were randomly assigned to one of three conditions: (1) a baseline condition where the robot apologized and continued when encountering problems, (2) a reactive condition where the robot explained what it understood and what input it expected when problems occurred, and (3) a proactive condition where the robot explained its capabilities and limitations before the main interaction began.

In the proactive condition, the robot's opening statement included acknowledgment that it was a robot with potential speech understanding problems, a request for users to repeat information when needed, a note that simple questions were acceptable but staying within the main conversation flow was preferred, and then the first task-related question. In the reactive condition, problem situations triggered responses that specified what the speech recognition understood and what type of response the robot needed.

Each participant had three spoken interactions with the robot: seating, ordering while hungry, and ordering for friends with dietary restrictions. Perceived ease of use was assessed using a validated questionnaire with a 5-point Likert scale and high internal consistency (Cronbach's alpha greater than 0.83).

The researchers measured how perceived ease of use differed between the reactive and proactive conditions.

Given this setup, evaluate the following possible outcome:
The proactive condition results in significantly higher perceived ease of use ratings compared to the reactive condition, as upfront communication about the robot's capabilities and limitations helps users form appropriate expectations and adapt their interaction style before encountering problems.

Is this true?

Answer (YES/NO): NO